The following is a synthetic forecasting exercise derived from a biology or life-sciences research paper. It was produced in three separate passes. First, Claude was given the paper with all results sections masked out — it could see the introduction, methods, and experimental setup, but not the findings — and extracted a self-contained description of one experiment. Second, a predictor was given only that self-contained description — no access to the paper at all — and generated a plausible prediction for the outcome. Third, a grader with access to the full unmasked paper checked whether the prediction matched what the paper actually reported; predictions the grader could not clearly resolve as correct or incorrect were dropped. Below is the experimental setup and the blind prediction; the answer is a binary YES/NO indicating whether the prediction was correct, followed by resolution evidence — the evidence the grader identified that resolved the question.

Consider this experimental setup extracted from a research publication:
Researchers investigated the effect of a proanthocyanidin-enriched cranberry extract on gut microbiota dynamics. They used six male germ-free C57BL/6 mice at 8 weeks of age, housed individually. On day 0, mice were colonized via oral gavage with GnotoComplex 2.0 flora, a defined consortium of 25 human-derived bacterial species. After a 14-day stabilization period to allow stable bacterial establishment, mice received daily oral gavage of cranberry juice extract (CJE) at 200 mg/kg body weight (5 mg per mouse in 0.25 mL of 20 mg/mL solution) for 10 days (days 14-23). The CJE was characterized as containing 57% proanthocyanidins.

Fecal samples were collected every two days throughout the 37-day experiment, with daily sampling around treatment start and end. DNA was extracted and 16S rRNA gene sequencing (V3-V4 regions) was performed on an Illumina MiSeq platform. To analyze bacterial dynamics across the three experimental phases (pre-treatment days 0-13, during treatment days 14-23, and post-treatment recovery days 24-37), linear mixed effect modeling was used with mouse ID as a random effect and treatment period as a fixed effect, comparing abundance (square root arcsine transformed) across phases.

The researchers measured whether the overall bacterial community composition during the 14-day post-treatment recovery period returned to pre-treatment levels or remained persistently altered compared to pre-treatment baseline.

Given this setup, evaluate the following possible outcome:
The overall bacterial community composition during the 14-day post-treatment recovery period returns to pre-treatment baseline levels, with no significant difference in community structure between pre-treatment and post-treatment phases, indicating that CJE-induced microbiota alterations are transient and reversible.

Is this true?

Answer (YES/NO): NO